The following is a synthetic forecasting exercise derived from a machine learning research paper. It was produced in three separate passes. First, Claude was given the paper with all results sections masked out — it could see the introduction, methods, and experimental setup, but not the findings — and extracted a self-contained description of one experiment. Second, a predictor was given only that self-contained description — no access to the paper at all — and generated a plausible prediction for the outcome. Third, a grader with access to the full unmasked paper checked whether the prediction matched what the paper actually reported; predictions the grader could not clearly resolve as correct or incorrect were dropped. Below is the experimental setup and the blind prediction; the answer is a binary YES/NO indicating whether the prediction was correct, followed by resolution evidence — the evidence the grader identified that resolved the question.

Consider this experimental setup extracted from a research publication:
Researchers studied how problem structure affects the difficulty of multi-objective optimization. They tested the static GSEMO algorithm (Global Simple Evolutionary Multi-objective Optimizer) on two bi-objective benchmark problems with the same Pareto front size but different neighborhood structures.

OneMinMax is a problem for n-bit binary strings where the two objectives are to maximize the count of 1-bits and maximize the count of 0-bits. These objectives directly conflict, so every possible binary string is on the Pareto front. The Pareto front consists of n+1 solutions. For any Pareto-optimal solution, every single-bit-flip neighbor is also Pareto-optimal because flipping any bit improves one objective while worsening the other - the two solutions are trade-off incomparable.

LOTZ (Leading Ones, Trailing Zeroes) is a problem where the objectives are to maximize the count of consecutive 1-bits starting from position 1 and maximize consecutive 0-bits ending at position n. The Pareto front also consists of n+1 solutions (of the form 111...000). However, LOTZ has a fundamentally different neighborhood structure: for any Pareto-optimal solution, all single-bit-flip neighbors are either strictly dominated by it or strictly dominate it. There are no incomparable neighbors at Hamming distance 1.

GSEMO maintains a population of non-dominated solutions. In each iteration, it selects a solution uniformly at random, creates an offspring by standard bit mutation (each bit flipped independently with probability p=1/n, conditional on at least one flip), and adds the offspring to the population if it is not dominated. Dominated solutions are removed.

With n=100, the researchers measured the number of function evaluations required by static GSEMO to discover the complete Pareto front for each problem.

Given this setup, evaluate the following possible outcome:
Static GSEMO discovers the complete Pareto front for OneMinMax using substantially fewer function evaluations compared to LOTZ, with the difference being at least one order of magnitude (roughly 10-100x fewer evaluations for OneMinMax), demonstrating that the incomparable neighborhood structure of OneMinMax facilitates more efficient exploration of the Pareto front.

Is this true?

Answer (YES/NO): NO